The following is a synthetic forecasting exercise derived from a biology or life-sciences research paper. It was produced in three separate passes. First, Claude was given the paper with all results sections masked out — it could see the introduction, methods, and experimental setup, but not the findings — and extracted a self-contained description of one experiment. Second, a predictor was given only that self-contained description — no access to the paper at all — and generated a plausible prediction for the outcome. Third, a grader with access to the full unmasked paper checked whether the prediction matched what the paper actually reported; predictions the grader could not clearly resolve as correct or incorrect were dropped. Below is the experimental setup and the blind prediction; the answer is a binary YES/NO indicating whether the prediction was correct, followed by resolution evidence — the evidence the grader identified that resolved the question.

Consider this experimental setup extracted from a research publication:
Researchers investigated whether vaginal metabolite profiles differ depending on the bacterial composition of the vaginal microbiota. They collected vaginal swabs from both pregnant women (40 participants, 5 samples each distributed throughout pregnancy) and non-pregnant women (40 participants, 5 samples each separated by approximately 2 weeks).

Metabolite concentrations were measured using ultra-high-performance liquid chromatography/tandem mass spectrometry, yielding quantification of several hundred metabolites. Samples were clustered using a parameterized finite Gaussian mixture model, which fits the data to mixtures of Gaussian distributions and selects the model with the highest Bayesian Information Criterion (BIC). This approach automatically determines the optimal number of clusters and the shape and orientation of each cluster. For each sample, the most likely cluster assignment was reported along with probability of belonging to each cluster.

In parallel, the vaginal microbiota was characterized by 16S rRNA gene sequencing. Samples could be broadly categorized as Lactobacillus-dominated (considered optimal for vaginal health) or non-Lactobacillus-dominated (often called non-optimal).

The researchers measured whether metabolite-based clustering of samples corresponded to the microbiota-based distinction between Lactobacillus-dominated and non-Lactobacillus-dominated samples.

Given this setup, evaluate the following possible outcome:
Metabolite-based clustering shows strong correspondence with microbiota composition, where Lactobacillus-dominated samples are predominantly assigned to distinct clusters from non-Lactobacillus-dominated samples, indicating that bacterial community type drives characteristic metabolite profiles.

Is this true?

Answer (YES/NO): YES